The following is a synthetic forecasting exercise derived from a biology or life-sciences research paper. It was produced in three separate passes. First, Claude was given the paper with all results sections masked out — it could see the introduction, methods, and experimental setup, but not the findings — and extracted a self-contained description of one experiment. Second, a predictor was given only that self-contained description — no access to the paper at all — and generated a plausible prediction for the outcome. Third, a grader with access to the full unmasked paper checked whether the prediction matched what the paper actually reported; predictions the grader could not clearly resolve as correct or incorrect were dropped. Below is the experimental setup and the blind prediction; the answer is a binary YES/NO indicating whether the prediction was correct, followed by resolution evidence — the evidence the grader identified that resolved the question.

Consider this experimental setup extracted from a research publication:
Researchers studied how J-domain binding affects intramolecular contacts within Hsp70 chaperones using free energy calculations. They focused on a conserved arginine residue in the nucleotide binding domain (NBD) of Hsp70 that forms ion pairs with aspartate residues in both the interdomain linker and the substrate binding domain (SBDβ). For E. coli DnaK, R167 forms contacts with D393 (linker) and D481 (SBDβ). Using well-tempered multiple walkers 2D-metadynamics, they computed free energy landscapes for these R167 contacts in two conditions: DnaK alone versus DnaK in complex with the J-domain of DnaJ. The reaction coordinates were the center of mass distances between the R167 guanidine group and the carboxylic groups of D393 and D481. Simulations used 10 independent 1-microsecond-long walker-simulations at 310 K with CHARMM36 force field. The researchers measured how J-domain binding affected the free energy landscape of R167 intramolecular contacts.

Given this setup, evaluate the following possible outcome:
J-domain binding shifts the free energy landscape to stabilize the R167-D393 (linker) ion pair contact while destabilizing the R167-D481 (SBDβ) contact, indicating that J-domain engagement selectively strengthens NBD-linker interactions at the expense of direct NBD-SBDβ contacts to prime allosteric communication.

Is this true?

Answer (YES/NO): NO